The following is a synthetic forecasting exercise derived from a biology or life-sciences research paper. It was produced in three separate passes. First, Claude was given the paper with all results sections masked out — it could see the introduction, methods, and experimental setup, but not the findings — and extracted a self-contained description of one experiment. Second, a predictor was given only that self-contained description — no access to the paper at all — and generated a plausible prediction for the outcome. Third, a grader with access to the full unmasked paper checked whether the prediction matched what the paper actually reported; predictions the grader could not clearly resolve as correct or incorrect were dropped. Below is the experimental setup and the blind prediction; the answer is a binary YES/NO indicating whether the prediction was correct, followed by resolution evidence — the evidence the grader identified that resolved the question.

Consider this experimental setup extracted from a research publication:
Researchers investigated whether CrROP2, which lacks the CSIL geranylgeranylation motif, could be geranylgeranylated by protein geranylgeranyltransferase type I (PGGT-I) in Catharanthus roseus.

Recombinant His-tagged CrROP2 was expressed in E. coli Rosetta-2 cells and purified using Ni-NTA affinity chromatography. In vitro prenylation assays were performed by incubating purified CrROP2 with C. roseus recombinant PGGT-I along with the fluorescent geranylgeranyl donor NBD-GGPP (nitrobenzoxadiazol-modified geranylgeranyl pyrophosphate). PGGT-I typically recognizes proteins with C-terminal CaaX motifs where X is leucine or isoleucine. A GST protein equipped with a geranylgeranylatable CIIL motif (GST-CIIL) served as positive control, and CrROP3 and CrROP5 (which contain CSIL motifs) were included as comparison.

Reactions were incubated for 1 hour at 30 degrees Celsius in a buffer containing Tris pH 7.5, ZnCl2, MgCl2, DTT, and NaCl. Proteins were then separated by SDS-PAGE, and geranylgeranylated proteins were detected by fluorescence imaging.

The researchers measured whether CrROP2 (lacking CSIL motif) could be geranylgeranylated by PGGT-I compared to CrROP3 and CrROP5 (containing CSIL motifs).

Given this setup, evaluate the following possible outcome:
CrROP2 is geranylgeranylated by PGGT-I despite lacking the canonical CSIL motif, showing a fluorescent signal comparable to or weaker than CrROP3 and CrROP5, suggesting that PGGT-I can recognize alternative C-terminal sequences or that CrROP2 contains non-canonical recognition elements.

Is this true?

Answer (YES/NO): NO